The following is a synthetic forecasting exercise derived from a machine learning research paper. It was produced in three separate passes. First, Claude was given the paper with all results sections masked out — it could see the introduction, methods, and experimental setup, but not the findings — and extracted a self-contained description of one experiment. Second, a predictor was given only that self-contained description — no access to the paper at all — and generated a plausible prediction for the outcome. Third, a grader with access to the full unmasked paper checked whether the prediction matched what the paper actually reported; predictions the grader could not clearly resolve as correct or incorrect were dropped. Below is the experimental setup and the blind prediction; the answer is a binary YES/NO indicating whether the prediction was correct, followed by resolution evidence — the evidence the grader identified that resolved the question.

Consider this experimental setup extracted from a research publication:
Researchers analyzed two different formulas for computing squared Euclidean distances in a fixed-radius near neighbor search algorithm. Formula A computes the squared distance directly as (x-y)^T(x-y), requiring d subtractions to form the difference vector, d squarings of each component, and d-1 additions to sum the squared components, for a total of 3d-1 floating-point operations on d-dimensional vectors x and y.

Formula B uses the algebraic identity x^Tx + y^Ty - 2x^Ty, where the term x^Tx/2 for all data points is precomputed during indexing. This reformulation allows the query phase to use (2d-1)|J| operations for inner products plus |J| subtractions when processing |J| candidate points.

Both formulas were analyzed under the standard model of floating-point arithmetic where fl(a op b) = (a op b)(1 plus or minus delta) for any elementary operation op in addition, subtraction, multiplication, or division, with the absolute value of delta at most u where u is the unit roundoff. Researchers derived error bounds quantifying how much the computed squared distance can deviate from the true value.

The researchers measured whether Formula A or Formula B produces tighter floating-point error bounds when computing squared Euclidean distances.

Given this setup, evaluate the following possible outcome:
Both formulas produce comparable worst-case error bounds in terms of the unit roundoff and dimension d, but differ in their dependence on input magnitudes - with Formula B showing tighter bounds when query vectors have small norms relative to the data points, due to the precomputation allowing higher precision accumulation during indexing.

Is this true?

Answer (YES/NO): NO